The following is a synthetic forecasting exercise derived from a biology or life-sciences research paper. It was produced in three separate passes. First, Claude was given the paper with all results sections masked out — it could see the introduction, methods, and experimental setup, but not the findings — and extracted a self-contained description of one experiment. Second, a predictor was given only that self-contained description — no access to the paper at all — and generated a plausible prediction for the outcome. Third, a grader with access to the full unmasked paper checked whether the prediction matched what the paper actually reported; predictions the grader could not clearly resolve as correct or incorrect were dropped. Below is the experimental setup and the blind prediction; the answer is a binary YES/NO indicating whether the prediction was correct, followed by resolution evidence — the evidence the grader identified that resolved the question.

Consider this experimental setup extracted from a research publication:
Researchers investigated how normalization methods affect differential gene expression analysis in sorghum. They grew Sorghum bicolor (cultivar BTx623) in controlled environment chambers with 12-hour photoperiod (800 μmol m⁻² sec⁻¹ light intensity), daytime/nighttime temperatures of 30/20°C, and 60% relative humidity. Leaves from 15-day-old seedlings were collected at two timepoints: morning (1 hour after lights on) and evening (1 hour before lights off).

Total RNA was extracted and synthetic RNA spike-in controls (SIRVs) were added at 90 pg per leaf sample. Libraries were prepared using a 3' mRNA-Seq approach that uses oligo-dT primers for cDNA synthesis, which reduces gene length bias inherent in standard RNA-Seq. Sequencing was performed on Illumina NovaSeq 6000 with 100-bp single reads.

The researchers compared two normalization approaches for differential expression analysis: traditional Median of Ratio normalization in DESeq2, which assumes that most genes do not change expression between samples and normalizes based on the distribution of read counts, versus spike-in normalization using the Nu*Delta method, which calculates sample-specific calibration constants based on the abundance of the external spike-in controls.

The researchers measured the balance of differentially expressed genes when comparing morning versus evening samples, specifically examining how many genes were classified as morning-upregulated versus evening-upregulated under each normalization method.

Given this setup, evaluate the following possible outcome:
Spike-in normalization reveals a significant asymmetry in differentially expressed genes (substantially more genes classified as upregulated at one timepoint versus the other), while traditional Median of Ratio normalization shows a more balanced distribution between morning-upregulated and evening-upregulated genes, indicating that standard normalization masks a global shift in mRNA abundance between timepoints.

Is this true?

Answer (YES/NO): NO